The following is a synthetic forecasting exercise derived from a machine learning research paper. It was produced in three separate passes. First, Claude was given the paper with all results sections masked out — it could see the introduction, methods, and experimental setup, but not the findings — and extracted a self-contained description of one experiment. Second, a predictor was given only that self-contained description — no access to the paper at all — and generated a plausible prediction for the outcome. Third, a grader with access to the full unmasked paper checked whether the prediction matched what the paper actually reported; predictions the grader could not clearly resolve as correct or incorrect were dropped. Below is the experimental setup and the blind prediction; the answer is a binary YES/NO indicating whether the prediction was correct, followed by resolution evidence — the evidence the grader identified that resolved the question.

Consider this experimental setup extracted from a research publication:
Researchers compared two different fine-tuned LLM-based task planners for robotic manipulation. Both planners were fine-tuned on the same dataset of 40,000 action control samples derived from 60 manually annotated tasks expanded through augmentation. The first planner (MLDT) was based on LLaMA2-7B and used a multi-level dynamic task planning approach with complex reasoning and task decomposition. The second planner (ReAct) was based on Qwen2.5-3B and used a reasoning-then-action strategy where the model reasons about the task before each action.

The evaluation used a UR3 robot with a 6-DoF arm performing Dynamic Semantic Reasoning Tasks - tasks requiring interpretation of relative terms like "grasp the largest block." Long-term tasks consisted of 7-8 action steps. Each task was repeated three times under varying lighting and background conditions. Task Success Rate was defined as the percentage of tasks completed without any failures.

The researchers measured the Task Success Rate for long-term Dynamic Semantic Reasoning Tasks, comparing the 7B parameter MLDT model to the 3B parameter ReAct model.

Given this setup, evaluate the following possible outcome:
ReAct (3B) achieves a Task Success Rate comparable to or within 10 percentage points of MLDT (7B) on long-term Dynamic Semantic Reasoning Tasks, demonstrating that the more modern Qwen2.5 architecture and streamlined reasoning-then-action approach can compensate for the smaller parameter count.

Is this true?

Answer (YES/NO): YES